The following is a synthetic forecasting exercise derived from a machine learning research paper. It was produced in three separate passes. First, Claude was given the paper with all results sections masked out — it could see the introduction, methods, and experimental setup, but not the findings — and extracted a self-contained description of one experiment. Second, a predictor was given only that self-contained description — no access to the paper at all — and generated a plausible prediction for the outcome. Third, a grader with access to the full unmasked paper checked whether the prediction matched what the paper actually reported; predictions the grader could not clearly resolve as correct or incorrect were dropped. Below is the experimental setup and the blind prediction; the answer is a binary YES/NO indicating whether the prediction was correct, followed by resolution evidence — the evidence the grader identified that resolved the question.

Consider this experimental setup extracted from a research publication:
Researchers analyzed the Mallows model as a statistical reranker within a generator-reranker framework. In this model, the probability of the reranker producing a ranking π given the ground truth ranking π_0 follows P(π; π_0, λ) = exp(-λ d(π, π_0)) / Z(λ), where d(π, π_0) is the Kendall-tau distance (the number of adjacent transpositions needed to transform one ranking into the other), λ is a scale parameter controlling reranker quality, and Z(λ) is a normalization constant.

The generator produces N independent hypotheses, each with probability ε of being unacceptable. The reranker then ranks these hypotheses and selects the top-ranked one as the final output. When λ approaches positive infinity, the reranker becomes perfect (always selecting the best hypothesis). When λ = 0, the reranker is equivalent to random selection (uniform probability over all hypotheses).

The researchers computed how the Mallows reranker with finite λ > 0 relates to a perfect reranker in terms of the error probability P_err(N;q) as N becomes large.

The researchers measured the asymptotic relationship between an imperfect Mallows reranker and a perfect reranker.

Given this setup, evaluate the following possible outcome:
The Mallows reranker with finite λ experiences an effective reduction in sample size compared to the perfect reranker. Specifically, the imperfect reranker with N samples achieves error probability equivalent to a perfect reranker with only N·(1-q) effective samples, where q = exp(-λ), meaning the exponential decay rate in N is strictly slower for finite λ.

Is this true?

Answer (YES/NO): NO